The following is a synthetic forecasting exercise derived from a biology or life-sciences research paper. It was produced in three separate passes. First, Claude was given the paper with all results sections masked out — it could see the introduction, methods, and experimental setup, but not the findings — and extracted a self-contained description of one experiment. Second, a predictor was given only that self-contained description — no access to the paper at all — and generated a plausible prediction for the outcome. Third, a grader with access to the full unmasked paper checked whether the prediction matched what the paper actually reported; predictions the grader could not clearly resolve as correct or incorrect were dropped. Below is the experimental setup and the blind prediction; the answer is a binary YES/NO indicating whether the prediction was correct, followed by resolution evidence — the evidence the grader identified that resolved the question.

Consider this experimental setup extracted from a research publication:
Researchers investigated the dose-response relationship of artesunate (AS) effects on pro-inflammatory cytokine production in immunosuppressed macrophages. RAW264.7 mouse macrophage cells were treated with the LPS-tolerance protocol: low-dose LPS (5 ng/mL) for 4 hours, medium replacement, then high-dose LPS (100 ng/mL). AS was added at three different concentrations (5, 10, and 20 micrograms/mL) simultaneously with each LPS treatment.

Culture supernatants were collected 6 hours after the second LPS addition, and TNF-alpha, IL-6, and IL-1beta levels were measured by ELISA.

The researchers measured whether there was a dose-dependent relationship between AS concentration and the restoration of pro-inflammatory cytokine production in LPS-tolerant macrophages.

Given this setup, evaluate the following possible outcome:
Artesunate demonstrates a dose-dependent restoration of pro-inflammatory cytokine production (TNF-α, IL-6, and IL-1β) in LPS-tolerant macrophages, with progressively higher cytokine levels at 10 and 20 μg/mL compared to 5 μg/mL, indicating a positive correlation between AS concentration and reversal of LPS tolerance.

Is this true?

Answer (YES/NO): NO